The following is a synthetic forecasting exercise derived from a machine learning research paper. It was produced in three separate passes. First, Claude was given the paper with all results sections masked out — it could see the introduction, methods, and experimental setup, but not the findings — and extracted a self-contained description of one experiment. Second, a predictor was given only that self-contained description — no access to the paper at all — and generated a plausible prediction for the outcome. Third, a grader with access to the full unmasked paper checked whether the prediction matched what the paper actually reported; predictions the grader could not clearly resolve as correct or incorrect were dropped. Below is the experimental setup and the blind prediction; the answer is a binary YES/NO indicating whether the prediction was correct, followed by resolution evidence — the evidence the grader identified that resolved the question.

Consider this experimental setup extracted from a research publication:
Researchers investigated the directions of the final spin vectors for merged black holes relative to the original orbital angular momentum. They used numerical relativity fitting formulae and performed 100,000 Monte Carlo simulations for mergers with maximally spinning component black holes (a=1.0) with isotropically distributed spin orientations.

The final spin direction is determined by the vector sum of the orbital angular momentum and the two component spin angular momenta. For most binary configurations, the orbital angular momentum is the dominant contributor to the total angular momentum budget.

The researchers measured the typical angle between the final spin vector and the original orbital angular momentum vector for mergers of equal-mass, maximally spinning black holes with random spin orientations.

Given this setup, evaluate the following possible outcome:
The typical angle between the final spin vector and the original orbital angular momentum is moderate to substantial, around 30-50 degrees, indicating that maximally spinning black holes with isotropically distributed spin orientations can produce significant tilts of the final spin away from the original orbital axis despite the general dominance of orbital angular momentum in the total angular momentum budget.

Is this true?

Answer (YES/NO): NO